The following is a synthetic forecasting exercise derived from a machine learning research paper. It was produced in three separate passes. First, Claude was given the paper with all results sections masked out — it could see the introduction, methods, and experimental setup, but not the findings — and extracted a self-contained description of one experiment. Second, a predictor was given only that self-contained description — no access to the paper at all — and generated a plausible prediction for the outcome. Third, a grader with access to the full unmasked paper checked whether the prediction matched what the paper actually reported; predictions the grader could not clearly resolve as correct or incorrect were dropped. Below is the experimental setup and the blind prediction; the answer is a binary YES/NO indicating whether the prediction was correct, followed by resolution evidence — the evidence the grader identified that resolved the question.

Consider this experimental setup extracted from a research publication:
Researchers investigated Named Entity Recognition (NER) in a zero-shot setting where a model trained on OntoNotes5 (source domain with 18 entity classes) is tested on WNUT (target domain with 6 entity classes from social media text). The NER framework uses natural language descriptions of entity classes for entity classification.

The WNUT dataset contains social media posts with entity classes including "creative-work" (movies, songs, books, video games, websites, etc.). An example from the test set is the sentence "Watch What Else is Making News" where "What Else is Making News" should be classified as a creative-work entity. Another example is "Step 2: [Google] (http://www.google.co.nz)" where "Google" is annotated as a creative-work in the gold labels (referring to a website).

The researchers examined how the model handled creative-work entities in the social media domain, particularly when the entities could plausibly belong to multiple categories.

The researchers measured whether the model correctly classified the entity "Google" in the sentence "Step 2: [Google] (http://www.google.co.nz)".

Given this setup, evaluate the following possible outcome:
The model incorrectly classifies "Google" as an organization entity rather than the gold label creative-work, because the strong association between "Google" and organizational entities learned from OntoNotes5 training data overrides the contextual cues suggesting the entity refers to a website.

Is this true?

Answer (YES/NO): YES